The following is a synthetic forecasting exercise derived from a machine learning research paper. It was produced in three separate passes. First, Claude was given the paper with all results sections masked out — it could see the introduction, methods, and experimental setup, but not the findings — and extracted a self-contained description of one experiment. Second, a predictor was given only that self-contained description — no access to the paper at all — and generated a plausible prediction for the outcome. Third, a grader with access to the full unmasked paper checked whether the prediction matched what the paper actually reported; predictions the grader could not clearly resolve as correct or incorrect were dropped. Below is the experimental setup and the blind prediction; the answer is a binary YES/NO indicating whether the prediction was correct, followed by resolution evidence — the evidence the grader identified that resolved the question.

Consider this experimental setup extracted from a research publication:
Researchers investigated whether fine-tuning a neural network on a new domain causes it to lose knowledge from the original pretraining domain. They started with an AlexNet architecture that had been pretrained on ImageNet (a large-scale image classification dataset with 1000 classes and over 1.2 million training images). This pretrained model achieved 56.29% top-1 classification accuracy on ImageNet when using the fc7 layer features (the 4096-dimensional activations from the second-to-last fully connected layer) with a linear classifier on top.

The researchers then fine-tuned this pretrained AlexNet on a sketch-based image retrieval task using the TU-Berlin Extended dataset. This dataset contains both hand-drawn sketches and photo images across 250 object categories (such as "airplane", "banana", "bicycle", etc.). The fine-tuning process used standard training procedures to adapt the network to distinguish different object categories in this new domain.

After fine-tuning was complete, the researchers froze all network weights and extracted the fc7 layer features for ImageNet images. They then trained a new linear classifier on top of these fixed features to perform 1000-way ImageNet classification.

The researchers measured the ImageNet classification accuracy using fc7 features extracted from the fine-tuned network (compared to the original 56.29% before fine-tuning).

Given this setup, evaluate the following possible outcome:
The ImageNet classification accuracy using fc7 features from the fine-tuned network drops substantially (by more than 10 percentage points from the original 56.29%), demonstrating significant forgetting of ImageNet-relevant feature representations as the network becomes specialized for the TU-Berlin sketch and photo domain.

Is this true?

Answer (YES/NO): YES